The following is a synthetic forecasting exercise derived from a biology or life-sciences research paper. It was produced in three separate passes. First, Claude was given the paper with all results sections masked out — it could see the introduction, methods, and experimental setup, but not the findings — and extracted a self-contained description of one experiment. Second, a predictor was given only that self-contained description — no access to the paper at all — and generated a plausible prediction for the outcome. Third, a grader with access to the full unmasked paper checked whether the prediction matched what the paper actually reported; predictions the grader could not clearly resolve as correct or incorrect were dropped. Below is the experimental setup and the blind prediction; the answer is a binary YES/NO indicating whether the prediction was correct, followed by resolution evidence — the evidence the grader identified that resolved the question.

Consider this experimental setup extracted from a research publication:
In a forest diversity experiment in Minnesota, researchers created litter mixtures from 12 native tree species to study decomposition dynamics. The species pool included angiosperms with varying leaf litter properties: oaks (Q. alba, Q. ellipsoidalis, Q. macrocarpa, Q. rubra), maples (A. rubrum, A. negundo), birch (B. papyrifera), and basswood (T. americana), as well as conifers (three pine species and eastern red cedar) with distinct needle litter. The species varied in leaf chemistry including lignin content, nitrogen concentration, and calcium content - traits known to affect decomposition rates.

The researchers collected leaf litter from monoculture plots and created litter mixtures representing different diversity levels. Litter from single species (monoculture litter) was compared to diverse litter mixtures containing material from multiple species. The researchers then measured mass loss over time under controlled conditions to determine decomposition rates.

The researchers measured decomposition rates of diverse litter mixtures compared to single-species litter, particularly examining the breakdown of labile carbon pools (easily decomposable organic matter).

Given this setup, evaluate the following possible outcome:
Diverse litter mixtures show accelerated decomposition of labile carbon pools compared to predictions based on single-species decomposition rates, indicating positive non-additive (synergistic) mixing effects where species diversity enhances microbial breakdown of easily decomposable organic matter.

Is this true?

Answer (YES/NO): NO